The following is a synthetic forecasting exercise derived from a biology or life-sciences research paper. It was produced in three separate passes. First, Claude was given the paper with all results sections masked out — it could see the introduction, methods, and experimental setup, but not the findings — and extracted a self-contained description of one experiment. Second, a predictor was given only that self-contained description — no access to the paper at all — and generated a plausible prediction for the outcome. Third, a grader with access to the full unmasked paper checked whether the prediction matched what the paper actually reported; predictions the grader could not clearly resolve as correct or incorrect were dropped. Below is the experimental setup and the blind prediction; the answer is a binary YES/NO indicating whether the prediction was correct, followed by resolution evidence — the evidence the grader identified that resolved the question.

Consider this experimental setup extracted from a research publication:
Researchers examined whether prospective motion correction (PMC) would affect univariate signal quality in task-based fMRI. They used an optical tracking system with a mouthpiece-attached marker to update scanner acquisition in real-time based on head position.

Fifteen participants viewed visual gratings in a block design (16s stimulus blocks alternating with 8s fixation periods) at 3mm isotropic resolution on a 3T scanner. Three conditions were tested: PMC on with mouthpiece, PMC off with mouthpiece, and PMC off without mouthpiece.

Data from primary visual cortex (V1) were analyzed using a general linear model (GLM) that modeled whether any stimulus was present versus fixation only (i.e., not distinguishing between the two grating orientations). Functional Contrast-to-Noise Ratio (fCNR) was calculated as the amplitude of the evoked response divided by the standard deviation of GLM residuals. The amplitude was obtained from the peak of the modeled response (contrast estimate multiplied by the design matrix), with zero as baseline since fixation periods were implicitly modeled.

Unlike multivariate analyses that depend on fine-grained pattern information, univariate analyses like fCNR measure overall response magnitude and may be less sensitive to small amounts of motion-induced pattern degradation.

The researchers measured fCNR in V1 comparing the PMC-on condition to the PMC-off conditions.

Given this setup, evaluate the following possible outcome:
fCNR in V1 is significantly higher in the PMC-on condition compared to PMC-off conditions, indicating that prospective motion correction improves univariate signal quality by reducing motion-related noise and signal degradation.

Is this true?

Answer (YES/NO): NO